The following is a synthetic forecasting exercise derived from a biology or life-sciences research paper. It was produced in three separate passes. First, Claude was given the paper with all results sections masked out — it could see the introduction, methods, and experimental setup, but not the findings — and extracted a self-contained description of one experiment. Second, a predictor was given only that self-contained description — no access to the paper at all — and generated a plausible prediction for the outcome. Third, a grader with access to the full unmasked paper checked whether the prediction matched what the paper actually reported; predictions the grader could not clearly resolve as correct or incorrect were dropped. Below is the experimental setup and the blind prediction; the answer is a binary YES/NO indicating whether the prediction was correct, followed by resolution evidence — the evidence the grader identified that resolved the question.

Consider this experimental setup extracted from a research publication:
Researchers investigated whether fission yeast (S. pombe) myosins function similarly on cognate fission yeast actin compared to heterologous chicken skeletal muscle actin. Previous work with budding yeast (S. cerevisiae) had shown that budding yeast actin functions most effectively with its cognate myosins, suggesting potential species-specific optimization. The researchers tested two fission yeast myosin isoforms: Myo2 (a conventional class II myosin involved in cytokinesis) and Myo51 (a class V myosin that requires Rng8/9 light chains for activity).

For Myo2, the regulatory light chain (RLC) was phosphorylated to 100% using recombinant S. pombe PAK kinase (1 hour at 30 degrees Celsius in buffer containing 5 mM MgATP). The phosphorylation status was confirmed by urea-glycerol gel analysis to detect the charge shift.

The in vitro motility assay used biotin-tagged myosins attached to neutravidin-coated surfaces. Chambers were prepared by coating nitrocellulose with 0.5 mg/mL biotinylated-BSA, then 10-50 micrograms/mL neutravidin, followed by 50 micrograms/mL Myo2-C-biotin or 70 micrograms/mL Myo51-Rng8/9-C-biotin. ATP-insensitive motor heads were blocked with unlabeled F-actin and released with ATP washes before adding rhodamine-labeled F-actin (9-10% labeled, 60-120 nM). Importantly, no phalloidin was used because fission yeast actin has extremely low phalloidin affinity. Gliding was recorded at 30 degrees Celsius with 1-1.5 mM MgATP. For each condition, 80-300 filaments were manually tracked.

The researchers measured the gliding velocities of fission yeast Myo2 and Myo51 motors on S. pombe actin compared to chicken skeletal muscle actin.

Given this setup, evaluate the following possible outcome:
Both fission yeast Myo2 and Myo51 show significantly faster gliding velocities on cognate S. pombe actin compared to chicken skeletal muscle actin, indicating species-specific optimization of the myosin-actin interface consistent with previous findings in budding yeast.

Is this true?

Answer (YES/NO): NO